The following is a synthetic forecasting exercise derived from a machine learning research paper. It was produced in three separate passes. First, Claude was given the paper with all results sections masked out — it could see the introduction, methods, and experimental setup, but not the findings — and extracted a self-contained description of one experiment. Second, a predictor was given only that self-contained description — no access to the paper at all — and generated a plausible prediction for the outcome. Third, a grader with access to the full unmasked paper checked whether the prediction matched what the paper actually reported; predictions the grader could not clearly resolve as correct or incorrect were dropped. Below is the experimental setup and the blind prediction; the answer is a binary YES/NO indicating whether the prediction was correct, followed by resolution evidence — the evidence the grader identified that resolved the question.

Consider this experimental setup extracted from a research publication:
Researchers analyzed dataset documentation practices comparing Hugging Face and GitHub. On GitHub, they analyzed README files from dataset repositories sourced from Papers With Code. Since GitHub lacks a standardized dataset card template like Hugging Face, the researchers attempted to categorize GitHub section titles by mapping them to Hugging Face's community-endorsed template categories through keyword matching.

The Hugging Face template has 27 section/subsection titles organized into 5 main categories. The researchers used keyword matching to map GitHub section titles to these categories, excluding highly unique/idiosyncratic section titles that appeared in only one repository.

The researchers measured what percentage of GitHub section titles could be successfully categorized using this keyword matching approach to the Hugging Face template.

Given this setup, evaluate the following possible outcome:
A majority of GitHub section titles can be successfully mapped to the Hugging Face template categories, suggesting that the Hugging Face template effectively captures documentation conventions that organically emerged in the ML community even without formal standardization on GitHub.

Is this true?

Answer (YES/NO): YES